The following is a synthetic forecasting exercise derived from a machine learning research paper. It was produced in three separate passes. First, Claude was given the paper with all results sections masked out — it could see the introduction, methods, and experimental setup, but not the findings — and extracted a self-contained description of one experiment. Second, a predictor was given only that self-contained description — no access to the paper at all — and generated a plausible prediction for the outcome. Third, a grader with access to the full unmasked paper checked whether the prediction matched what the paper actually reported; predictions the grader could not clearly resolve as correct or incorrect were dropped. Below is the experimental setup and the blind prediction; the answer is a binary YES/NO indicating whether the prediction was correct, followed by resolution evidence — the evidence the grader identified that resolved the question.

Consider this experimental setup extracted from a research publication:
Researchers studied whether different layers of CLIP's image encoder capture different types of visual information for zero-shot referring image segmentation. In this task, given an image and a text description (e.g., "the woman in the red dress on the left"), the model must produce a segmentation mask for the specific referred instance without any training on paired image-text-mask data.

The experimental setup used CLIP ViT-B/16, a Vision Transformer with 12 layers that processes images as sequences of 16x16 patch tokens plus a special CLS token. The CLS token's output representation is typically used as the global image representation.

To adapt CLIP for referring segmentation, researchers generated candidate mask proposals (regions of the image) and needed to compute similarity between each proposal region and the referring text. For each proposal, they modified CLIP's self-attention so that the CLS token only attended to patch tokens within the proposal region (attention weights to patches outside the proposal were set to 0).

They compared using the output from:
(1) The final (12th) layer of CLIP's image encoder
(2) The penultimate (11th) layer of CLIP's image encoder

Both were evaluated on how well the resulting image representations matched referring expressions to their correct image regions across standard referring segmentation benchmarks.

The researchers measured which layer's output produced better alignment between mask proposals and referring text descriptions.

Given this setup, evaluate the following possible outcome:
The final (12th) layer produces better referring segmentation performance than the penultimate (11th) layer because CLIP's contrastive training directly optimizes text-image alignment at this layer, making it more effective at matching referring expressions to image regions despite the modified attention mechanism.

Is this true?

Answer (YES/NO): NO